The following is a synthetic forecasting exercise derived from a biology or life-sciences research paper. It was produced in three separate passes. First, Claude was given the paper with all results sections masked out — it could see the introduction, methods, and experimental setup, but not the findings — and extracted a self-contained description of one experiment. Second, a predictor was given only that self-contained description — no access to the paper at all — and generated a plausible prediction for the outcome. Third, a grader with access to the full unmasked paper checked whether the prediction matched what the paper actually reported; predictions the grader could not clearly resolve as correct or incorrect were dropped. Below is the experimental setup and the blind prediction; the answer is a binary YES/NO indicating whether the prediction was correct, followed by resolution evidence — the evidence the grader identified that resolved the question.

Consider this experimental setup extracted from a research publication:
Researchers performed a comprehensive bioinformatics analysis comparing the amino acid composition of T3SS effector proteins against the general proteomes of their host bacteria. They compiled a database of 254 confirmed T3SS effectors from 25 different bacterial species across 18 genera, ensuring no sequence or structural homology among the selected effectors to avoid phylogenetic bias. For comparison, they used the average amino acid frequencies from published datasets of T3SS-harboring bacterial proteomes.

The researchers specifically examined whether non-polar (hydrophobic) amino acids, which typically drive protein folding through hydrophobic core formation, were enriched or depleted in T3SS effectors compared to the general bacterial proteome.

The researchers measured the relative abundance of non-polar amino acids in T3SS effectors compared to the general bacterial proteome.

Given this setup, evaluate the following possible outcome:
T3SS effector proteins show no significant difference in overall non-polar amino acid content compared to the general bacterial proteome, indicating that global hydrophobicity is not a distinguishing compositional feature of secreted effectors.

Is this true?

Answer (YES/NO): NO